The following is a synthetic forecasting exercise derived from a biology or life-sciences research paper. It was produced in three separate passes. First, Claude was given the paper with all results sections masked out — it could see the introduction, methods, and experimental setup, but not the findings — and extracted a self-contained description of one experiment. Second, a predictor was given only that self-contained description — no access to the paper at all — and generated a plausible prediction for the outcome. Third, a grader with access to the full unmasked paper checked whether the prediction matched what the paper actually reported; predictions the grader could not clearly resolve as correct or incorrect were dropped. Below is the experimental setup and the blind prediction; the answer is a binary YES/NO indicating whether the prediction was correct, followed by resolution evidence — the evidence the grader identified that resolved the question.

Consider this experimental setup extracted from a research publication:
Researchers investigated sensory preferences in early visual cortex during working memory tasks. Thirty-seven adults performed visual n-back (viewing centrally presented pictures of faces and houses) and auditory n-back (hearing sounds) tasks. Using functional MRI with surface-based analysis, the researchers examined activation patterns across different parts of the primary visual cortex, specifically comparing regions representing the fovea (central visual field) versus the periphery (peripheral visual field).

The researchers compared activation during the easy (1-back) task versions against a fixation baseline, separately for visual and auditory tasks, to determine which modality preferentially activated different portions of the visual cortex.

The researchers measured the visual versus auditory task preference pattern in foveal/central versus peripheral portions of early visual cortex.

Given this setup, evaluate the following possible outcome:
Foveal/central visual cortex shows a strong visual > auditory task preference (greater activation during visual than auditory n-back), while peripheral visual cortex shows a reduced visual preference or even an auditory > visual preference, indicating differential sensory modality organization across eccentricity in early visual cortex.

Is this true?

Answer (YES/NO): YES